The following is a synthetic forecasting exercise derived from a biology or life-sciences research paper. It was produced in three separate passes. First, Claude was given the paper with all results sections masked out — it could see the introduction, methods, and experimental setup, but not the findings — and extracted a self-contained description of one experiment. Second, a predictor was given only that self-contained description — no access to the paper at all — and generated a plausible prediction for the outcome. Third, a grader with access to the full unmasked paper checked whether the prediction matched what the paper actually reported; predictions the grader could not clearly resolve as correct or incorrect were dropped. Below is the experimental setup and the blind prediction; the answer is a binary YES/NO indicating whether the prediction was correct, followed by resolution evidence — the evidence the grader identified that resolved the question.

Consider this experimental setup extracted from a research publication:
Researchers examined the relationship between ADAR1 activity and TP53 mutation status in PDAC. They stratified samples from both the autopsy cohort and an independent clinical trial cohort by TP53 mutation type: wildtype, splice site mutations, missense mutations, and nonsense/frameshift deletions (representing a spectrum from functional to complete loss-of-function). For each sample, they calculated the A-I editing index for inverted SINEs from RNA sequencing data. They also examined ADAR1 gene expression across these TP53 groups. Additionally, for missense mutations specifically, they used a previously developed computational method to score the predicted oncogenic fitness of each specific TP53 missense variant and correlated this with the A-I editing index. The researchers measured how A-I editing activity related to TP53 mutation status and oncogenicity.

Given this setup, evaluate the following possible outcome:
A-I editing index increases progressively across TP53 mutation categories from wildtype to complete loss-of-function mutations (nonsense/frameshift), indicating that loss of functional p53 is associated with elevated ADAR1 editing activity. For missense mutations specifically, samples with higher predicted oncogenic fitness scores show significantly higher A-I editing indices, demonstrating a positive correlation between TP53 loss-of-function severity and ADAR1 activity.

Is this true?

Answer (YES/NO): NO